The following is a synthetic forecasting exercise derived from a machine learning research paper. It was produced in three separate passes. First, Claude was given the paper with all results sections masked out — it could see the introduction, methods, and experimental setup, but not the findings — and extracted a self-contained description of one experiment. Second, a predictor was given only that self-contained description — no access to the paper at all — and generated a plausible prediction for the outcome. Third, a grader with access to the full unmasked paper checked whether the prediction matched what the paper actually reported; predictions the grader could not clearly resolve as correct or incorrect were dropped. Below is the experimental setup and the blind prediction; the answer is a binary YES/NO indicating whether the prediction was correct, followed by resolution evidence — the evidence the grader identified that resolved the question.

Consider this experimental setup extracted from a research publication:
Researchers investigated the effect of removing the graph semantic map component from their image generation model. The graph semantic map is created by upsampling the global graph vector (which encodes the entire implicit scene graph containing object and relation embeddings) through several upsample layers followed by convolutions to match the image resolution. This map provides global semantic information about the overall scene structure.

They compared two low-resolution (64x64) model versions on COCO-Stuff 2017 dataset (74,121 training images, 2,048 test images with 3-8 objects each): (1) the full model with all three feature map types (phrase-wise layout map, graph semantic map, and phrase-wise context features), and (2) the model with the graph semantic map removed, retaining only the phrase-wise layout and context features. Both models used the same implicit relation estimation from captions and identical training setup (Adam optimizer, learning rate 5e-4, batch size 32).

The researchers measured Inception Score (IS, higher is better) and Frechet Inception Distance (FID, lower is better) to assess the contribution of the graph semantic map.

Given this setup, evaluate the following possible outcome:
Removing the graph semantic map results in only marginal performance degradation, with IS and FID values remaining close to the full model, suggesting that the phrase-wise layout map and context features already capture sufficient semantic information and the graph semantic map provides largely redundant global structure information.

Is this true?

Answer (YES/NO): NO